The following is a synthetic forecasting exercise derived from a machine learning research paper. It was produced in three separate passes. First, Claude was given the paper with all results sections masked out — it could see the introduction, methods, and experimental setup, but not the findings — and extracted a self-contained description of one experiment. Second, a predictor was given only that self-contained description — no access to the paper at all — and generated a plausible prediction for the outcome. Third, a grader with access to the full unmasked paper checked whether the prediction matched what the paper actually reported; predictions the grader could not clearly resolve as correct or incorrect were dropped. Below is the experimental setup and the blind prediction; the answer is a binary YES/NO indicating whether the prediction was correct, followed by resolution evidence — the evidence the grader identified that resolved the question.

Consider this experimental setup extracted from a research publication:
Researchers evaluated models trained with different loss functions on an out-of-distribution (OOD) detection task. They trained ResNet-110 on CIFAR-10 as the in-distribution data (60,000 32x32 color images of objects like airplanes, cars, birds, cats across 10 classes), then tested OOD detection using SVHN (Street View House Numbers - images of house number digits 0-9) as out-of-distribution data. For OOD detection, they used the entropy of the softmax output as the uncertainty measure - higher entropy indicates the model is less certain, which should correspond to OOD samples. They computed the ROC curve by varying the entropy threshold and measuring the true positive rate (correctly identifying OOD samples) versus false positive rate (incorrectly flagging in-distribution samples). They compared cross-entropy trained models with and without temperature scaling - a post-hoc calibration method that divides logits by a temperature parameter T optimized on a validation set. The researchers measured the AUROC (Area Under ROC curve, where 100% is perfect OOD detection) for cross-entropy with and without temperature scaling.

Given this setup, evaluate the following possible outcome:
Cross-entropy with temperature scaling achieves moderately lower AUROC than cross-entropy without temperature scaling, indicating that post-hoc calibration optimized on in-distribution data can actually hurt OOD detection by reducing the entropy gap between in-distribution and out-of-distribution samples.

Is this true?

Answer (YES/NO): YES